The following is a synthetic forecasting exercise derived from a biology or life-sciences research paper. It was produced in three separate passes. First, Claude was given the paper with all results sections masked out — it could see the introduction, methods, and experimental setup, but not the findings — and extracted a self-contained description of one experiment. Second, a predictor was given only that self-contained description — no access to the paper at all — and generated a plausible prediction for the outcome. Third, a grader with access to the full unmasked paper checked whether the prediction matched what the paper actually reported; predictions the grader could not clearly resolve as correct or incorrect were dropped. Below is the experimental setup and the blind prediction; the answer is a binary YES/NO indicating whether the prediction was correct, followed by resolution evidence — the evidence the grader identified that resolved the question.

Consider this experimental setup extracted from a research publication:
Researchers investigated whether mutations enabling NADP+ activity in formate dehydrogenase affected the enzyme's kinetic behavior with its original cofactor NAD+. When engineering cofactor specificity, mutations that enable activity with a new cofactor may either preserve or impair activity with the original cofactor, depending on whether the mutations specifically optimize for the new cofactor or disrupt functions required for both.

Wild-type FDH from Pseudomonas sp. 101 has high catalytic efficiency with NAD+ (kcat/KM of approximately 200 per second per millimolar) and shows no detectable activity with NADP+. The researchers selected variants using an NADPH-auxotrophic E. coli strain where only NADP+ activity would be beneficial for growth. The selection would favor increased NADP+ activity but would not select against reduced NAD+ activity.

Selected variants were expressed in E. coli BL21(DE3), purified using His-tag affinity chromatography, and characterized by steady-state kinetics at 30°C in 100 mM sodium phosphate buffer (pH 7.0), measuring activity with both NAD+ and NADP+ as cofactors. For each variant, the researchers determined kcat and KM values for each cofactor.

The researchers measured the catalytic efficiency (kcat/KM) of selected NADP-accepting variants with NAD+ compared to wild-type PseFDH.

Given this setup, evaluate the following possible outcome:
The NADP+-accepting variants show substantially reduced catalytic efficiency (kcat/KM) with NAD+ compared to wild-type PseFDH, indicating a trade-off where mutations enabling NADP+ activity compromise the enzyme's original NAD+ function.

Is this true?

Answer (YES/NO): YES